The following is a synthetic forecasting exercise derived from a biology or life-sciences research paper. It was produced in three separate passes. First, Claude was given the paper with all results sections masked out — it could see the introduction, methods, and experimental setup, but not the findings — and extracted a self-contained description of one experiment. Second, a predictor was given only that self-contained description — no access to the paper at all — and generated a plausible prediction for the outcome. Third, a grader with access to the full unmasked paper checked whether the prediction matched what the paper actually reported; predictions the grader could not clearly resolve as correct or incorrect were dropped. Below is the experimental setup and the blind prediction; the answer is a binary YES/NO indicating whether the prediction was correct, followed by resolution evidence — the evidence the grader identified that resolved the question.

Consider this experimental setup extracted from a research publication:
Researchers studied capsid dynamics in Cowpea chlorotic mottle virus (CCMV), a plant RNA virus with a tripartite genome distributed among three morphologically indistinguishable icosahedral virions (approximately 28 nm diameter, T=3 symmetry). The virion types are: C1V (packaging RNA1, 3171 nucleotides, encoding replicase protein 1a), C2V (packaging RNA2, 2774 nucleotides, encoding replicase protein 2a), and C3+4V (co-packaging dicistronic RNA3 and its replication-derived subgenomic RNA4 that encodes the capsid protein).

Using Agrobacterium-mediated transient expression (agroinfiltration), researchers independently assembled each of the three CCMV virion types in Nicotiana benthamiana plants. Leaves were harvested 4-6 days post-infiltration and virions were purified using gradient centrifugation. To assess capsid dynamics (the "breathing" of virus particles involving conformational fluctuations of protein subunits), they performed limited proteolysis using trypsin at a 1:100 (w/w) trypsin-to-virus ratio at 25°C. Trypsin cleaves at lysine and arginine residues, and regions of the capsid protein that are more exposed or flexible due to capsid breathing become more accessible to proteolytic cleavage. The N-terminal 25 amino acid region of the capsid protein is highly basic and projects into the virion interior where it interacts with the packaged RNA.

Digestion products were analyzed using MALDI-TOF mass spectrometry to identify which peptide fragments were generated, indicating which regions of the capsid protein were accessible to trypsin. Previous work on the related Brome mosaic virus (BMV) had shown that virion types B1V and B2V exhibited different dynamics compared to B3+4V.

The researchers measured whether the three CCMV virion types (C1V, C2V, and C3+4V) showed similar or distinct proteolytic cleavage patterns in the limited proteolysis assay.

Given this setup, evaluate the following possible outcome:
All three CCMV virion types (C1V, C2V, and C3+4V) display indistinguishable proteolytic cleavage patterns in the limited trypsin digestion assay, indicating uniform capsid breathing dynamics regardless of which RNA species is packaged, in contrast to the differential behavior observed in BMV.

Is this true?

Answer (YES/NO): NO